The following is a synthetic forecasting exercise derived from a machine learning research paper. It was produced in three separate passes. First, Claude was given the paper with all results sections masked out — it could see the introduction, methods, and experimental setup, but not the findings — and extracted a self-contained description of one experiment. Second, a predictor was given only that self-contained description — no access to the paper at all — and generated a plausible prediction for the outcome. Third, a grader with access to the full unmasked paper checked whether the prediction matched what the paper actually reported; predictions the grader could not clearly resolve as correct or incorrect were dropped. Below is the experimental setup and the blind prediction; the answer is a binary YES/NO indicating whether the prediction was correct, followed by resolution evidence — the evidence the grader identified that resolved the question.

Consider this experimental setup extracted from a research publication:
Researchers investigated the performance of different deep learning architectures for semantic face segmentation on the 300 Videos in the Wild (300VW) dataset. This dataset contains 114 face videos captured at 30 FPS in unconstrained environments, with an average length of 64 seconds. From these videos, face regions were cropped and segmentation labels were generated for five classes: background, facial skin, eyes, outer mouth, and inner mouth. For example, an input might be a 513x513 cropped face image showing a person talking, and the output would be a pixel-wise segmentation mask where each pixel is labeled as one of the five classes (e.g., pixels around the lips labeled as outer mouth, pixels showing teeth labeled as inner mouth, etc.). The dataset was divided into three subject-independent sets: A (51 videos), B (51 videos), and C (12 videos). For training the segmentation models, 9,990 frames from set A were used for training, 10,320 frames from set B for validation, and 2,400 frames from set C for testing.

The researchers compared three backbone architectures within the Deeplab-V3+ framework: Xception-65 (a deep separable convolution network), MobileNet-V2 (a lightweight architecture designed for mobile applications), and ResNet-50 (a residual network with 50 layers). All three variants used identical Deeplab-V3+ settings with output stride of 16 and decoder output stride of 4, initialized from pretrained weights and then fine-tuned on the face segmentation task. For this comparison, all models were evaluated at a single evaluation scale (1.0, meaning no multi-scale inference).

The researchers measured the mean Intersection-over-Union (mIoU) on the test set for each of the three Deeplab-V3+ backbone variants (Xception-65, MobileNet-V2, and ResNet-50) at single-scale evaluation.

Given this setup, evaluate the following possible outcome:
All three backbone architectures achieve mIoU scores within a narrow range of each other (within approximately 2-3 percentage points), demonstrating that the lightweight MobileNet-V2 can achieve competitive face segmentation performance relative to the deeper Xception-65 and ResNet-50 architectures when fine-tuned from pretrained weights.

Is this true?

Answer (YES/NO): YES